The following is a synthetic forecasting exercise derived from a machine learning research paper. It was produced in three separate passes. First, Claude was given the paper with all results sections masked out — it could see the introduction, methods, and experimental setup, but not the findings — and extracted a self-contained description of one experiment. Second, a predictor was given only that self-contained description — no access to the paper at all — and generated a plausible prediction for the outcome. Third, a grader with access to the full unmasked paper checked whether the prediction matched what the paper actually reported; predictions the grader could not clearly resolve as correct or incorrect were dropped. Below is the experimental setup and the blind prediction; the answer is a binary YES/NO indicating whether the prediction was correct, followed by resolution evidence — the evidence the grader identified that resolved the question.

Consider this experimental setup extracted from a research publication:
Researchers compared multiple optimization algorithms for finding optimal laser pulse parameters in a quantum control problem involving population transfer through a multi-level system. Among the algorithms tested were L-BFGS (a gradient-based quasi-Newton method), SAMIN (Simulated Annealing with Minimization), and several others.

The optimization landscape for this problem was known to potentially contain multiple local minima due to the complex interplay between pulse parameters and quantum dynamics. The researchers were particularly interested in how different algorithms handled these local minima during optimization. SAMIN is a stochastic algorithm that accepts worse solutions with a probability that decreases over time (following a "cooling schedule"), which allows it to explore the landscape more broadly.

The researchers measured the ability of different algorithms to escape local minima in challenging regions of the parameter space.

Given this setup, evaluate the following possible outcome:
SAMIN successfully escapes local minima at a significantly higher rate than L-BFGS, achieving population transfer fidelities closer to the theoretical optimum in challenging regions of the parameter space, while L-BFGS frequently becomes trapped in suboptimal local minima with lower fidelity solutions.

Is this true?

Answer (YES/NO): NO